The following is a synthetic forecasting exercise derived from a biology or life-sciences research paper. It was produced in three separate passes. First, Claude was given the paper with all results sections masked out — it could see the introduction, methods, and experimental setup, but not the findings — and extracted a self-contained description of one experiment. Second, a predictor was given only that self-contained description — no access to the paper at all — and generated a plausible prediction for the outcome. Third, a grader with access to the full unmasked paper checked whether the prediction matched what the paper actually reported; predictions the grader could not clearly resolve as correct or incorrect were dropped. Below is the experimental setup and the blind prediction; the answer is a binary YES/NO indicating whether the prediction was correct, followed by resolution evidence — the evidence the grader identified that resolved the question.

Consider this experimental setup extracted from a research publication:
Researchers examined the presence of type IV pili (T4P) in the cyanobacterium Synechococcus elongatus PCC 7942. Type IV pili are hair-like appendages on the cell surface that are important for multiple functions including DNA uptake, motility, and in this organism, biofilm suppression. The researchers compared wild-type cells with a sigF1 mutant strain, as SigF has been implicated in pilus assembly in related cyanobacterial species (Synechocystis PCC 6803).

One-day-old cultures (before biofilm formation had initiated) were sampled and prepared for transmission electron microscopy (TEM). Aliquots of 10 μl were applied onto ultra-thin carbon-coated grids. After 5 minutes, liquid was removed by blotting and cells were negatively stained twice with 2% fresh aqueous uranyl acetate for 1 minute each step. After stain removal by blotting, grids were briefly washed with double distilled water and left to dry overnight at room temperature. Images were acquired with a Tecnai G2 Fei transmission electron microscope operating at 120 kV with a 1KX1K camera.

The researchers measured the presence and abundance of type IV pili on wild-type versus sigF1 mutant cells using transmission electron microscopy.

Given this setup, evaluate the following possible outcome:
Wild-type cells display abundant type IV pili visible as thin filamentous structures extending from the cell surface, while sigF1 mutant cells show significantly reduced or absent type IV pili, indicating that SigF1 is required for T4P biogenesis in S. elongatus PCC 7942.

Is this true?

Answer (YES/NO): YES